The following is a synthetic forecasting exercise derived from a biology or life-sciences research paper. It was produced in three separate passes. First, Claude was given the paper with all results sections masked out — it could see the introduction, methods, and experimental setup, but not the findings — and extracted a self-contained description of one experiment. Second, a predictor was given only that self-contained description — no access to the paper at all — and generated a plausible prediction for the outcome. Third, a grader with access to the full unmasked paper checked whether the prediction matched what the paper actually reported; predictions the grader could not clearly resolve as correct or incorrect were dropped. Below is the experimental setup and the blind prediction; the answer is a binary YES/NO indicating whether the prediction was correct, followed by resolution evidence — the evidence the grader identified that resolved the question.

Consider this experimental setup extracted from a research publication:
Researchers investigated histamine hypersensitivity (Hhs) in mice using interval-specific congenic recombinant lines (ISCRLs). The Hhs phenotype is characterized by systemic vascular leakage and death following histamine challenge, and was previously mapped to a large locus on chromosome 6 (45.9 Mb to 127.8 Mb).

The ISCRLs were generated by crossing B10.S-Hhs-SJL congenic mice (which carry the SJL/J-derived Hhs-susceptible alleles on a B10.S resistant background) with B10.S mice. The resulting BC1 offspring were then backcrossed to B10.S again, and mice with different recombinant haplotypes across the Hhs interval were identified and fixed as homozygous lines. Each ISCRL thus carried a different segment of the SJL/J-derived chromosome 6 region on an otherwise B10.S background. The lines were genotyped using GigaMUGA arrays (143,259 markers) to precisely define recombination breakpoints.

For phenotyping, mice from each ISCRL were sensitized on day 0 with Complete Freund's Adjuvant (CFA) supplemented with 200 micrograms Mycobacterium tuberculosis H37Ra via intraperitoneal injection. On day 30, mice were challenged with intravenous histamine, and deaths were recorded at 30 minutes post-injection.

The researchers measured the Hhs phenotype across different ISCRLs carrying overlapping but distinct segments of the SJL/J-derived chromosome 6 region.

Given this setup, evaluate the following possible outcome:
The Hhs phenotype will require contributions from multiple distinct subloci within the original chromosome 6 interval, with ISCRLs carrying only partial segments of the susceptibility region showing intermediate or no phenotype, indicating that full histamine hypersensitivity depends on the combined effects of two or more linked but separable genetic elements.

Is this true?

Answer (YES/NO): YES